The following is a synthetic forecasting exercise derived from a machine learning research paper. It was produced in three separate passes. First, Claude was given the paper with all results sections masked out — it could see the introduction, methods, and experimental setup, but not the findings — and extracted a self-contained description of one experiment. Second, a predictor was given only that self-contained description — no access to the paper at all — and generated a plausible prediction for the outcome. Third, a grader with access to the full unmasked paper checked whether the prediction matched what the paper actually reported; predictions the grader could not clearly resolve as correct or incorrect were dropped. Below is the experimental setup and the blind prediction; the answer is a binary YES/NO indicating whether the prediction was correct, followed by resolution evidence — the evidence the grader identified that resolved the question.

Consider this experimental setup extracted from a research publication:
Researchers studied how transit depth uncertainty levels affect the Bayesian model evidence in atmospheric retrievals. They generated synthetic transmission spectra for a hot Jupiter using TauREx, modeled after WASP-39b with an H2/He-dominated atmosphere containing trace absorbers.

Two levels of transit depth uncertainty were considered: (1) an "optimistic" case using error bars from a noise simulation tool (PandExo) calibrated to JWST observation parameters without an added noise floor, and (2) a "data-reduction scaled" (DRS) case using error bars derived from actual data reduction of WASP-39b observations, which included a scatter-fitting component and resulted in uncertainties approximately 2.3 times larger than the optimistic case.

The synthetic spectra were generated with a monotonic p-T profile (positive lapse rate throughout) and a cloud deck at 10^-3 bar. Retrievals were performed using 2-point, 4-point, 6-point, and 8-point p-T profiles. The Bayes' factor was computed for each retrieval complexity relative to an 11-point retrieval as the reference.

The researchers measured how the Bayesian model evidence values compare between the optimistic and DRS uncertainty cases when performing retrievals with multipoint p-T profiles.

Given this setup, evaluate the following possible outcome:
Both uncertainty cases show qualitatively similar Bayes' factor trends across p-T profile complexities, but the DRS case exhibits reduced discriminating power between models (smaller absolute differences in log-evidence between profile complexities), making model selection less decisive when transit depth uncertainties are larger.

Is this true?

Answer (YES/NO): YES